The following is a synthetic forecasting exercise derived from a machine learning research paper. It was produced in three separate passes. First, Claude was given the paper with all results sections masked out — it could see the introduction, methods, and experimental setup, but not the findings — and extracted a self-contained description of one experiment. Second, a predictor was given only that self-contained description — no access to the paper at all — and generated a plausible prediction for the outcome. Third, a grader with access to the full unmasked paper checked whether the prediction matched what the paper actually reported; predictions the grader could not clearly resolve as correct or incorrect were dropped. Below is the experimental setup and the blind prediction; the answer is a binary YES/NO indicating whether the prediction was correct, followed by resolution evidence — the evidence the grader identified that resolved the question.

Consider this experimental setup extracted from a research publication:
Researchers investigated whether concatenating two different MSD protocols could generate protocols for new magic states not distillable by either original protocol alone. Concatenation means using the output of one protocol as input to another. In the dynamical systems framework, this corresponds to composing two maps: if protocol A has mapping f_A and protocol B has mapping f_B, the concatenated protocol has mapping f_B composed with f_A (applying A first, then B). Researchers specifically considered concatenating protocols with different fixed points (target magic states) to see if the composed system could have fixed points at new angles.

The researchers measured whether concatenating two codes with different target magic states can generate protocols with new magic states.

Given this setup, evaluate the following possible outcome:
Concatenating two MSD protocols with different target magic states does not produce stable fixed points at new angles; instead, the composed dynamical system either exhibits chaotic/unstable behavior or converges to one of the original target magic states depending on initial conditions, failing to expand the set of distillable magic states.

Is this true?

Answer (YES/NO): NO